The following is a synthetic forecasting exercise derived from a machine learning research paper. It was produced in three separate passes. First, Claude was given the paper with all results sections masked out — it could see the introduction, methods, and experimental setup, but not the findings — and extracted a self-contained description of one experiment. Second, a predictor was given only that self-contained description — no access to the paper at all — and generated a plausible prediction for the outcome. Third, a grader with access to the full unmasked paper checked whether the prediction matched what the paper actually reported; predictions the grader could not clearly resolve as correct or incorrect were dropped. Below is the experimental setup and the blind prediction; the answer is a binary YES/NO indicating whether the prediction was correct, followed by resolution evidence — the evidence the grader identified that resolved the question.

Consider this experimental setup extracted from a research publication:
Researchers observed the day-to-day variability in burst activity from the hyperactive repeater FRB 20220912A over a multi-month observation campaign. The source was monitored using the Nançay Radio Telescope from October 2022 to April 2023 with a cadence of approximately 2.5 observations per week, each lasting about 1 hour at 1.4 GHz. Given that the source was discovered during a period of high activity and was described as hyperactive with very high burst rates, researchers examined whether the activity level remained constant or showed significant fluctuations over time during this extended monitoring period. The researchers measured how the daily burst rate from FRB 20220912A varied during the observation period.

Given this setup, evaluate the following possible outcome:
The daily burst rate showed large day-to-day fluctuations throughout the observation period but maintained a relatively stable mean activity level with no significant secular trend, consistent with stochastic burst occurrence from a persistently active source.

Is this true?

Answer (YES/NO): NO